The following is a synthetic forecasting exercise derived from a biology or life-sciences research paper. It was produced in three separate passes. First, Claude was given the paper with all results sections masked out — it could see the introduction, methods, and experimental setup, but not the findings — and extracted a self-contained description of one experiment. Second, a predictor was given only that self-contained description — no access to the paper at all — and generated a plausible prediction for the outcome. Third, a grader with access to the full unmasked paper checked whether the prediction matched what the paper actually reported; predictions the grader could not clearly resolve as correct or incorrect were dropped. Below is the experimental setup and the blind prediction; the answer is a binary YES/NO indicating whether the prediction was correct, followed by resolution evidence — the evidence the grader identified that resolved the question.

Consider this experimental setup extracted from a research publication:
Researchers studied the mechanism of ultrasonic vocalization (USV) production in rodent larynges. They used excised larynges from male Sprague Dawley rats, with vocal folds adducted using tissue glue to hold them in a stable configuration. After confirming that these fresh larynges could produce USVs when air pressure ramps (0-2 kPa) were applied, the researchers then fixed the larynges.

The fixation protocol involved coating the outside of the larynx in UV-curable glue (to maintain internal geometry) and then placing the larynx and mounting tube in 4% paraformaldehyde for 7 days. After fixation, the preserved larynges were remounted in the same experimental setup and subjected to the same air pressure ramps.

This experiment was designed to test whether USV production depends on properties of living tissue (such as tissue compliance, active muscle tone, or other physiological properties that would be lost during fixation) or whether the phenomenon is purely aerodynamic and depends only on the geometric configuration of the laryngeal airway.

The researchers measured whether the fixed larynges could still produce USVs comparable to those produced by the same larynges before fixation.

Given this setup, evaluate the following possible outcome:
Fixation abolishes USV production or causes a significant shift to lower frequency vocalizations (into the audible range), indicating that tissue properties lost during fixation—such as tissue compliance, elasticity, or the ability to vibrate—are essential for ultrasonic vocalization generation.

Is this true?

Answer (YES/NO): NO